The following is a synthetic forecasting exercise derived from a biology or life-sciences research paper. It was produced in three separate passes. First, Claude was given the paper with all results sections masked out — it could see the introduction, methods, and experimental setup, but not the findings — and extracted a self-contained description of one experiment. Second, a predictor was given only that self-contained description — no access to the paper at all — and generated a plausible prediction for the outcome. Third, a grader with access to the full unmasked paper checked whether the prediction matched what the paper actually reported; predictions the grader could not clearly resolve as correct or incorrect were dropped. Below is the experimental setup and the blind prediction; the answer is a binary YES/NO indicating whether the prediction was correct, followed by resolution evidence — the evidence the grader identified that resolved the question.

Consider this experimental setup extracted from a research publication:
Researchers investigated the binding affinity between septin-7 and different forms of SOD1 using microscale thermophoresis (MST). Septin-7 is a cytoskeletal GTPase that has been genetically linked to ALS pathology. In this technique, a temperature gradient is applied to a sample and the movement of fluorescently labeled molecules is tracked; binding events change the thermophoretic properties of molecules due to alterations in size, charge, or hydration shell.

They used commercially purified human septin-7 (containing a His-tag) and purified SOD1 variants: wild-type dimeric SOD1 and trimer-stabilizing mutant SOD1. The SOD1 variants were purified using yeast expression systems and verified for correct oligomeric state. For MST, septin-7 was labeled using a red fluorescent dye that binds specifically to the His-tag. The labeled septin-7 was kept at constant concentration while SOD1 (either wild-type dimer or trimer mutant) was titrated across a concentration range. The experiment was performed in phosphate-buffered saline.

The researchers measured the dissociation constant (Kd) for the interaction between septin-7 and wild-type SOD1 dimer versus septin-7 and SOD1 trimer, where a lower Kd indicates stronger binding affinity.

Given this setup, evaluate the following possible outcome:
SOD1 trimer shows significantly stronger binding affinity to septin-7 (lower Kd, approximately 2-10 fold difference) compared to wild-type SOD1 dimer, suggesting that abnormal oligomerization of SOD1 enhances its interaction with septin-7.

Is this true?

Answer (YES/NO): NO